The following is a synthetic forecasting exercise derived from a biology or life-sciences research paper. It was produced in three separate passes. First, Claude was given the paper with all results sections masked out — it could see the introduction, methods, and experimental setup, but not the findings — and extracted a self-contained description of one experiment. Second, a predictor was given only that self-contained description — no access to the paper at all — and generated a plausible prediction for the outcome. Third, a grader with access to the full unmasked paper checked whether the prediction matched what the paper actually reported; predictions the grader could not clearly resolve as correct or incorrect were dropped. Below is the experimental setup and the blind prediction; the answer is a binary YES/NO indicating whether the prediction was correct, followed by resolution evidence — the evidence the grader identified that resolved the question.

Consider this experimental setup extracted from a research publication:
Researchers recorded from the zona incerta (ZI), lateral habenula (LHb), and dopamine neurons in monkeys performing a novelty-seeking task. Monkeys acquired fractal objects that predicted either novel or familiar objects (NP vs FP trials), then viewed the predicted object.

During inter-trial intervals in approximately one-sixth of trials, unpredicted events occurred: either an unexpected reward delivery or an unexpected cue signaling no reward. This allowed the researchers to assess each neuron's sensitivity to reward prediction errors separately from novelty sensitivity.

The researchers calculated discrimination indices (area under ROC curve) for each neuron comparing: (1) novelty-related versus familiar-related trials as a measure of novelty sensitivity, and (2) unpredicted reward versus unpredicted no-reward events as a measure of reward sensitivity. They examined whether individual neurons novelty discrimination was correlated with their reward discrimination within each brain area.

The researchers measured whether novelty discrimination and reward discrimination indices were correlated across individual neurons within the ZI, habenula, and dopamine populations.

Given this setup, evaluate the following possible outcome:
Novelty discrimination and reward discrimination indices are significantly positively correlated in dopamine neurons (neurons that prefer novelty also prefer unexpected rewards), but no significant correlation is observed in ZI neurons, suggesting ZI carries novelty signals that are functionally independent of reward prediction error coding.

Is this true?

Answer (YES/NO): NO